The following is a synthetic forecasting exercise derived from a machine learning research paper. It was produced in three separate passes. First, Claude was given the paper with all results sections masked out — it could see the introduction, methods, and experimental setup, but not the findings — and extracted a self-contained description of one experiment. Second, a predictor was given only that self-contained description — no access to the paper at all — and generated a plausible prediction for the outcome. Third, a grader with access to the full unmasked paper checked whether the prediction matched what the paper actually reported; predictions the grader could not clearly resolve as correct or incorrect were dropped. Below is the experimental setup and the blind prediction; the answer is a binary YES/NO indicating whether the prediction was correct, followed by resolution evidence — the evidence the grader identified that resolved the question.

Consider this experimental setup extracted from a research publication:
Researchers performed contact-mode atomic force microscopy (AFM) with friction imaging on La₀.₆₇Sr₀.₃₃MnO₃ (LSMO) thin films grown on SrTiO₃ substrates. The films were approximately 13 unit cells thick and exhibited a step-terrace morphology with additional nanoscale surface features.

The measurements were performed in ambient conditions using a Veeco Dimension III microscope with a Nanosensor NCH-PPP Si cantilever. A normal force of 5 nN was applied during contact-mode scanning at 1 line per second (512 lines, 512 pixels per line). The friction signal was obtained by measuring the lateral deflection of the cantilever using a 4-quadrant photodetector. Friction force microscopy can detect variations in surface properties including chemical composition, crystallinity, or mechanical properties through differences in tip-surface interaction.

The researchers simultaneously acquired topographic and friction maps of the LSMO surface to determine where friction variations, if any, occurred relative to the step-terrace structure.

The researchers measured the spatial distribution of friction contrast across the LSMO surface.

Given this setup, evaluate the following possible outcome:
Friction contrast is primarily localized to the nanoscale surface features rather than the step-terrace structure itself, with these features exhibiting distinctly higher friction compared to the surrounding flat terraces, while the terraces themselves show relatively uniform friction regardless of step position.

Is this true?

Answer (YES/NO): NO